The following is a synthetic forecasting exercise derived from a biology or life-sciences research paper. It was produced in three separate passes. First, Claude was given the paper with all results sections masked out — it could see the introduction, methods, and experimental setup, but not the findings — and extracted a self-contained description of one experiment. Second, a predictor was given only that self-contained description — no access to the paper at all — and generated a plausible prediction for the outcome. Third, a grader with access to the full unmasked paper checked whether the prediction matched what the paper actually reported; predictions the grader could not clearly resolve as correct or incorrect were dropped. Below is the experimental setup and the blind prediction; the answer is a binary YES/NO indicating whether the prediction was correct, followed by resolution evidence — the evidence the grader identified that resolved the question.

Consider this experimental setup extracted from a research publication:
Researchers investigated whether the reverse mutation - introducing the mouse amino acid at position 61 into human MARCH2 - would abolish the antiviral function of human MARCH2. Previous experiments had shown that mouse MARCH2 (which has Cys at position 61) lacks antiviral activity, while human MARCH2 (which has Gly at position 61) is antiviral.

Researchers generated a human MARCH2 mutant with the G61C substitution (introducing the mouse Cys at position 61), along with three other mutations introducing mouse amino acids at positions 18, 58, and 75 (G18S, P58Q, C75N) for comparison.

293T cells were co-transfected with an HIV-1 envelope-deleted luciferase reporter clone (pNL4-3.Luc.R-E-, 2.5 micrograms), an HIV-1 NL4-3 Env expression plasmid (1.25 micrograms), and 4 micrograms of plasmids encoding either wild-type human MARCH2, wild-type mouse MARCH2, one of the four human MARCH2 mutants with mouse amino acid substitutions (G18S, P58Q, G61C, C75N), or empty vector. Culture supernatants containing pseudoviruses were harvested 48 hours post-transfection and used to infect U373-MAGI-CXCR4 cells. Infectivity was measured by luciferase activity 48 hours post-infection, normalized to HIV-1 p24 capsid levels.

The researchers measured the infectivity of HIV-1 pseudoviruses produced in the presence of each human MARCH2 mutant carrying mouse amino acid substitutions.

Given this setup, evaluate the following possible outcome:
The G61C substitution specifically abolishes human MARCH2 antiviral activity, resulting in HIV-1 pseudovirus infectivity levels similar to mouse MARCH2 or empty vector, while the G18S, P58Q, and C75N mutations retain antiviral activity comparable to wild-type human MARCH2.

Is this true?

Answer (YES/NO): YES